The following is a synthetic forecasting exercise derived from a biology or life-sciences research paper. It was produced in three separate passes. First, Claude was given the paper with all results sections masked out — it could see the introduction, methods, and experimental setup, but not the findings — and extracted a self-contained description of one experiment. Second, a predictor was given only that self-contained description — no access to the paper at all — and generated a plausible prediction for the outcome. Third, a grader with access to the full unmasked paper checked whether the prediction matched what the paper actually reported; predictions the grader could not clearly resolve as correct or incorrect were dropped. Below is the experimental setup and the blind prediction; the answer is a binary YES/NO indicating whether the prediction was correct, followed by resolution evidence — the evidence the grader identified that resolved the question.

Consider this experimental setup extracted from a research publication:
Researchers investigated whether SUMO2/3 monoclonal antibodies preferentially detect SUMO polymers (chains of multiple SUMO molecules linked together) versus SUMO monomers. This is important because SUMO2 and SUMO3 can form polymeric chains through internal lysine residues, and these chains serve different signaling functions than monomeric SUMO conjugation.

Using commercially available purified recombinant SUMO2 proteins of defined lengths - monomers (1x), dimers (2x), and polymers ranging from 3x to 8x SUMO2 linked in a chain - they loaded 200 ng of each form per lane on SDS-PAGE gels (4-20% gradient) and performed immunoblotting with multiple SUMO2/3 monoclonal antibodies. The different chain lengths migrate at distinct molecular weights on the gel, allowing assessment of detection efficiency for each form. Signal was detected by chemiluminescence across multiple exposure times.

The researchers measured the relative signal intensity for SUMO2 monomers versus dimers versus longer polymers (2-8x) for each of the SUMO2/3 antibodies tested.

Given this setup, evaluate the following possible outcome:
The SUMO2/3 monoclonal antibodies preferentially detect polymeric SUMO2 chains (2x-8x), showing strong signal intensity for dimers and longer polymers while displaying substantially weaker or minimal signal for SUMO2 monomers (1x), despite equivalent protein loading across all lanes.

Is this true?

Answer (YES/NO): NO